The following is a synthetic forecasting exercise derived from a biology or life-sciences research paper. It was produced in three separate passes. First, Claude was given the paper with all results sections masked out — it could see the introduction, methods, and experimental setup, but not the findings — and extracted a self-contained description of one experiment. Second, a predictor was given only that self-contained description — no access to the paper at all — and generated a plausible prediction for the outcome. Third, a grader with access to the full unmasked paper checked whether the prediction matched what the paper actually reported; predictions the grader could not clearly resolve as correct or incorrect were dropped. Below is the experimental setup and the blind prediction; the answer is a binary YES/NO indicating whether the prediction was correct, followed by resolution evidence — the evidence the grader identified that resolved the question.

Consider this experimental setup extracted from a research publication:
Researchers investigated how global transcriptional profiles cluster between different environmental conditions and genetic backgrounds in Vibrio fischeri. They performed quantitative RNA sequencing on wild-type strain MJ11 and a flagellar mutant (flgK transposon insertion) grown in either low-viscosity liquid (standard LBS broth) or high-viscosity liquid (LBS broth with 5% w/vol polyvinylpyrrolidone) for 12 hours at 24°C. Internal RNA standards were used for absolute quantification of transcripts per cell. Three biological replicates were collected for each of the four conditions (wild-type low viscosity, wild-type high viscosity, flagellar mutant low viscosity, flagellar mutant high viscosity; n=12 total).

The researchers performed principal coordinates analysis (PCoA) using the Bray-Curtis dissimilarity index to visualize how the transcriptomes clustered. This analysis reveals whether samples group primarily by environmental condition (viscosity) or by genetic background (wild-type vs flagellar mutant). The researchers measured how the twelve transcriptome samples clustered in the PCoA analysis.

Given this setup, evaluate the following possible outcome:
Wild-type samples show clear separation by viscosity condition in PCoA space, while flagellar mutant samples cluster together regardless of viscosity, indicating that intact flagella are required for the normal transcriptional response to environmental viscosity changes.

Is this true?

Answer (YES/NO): YES